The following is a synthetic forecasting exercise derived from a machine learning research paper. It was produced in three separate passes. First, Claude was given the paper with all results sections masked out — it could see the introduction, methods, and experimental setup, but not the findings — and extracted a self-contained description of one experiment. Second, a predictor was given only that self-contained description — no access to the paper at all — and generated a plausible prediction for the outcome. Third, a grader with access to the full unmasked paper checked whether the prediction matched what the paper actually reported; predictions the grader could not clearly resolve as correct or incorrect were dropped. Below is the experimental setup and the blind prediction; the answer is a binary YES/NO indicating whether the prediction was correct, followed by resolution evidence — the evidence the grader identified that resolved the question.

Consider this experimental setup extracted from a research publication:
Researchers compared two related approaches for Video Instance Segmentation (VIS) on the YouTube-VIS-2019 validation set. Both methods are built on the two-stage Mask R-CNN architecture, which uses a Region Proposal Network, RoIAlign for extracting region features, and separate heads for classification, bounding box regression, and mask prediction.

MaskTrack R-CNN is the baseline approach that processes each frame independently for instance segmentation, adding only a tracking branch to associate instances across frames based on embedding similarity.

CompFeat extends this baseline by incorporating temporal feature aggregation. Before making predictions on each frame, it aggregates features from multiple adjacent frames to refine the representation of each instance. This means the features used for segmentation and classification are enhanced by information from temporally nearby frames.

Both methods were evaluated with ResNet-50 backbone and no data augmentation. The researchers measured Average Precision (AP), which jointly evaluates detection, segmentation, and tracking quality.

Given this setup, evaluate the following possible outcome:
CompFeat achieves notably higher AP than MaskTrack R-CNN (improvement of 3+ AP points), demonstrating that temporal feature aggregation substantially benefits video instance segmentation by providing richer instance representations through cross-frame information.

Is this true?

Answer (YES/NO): YES